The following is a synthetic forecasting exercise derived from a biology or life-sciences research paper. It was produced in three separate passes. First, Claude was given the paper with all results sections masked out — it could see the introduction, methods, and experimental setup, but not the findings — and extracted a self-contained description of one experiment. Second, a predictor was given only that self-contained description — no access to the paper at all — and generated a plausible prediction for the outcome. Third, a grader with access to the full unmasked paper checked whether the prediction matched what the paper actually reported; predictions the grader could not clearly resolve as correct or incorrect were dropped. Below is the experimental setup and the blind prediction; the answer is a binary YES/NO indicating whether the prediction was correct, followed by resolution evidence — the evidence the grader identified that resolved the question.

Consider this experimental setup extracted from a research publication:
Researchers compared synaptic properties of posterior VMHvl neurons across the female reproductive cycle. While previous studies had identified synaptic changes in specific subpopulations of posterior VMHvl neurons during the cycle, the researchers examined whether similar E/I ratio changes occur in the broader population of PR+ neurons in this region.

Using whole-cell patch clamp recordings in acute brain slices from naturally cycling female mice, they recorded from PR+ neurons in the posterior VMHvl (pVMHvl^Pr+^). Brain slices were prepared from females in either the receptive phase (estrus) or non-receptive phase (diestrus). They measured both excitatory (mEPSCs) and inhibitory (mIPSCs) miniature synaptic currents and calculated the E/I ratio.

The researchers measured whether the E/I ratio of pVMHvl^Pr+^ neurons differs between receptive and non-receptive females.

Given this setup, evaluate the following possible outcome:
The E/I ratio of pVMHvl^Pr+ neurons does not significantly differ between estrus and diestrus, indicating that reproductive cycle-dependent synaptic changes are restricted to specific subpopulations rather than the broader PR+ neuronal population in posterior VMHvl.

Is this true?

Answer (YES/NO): YES